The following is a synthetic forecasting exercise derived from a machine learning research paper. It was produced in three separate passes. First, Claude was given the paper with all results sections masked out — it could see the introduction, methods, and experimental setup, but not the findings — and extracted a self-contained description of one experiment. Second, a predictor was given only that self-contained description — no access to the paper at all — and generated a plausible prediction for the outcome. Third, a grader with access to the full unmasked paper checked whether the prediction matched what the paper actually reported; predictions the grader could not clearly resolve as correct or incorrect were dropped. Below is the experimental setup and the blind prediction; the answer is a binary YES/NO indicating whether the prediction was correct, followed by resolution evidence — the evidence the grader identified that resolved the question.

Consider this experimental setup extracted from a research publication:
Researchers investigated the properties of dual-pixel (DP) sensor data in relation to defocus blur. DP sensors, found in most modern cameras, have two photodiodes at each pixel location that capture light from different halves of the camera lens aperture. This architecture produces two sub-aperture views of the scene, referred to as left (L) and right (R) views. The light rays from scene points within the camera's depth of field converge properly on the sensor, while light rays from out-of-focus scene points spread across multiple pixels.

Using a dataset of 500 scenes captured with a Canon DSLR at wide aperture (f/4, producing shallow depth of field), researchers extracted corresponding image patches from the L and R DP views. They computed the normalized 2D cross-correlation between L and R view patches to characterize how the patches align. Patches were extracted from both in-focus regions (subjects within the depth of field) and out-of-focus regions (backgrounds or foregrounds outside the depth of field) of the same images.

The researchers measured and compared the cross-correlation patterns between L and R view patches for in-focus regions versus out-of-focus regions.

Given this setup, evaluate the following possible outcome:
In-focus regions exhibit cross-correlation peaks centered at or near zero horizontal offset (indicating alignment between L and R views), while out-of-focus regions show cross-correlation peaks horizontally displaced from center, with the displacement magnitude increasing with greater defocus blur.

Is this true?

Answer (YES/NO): YES